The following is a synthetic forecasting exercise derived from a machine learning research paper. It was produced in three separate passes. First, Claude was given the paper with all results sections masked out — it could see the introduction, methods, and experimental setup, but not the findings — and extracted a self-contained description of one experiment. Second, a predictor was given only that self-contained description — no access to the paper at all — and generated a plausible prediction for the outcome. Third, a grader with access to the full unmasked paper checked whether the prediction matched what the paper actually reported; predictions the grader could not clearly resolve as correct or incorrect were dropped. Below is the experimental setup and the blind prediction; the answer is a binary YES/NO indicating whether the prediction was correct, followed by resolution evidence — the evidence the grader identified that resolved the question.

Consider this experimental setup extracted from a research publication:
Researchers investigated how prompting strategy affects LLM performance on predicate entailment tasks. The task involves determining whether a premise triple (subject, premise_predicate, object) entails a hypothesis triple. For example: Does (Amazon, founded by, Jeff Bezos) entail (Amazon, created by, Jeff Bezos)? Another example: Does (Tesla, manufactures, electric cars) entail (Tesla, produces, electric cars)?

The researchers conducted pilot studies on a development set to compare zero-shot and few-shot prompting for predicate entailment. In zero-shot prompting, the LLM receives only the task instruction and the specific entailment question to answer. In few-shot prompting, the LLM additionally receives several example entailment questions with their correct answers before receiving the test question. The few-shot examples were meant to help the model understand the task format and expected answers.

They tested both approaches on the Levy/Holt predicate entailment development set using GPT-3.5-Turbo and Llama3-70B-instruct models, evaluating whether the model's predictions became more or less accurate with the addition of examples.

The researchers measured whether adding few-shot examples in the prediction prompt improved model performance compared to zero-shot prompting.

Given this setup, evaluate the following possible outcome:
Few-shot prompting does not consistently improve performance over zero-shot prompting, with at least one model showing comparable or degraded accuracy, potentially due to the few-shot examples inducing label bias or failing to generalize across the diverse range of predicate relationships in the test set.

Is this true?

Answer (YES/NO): YES